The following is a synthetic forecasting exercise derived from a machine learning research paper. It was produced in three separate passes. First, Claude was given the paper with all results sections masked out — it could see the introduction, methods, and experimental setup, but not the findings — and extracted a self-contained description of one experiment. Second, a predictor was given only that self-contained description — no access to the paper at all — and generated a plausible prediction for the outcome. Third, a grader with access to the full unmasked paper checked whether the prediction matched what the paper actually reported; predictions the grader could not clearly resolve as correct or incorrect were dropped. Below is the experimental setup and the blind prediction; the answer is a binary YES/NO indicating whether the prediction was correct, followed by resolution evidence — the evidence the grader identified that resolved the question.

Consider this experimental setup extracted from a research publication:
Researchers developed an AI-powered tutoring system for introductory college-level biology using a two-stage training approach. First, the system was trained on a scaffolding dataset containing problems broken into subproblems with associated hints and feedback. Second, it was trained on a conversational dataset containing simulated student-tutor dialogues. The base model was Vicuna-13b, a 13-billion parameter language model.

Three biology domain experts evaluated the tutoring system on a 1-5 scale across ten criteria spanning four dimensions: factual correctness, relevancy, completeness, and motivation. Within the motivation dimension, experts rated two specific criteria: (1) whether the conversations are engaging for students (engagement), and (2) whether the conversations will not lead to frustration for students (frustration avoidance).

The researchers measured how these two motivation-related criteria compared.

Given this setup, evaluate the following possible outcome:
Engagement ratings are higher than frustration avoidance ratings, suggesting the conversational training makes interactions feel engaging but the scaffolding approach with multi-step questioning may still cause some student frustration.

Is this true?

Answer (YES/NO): NO